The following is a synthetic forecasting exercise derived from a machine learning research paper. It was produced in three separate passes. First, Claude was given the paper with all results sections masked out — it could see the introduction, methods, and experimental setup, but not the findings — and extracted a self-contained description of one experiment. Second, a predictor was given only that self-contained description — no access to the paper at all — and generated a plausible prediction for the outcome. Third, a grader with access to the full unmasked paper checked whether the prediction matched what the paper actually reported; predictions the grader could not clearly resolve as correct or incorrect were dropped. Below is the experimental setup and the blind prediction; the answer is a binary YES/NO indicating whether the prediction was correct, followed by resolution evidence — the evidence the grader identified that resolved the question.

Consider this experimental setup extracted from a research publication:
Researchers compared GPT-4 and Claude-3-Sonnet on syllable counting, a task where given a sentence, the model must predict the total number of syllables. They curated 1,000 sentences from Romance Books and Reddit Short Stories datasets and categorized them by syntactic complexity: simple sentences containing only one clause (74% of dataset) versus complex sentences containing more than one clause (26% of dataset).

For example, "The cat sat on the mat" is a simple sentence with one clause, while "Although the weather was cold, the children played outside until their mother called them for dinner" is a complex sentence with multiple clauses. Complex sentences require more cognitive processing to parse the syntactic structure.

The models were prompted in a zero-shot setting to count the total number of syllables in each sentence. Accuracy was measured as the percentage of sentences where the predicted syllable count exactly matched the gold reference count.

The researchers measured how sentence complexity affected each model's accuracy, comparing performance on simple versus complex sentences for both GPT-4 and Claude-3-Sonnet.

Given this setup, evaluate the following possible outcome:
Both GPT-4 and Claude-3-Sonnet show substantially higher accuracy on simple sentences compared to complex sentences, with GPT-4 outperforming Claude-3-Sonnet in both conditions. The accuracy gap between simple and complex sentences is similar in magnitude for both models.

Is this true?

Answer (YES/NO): NO